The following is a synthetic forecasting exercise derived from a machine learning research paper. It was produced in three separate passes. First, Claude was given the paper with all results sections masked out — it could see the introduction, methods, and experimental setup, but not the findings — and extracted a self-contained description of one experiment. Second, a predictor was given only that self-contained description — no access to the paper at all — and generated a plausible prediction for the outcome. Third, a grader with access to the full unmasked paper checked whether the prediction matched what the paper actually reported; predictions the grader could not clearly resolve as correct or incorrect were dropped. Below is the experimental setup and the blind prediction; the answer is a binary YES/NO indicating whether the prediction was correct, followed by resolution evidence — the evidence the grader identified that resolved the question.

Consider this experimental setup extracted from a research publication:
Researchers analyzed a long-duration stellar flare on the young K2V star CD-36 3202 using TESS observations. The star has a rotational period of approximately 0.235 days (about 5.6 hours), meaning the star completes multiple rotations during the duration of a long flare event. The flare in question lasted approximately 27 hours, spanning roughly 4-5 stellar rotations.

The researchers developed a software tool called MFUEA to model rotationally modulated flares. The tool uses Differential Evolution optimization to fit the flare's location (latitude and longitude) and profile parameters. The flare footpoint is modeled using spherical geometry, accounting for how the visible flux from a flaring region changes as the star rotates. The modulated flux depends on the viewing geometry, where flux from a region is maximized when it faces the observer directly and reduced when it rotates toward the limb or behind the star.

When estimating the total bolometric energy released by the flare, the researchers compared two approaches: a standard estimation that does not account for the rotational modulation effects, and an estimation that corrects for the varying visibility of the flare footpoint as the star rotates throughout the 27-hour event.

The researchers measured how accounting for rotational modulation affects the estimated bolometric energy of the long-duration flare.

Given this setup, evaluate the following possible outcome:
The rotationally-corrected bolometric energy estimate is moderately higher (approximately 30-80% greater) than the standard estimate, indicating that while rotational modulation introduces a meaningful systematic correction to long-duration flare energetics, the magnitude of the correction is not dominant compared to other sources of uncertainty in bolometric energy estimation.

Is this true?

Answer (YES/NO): NO